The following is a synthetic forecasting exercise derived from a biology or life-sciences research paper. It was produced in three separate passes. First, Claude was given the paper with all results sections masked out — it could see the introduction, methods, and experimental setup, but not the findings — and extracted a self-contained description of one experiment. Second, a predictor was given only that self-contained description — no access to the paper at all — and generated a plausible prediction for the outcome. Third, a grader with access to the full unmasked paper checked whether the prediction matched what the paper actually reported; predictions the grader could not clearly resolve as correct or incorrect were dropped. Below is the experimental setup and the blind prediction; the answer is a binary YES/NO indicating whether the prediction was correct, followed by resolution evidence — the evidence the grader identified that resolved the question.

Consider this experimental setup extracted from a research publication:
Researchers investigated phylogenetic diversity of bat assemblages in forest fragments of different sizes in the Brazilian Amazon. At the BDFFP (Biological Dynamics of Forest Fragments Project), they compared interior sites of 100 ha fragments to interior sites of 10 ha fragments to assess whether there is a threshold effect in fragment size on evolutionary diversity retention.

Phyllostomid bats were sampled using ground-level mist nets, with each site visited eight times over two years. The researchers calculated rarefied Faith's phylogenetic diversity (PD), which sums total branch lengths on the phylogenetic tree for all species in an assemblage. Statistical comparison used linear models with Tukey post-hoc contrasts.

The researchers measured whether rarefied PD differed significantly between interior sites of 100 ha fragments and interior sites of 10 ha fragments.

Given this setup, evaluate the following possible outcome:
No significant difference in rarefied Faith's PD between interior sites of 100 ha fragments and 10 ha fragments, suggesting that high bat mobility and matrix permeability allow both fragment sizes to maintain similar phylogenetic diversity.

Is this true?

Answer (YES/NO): YES